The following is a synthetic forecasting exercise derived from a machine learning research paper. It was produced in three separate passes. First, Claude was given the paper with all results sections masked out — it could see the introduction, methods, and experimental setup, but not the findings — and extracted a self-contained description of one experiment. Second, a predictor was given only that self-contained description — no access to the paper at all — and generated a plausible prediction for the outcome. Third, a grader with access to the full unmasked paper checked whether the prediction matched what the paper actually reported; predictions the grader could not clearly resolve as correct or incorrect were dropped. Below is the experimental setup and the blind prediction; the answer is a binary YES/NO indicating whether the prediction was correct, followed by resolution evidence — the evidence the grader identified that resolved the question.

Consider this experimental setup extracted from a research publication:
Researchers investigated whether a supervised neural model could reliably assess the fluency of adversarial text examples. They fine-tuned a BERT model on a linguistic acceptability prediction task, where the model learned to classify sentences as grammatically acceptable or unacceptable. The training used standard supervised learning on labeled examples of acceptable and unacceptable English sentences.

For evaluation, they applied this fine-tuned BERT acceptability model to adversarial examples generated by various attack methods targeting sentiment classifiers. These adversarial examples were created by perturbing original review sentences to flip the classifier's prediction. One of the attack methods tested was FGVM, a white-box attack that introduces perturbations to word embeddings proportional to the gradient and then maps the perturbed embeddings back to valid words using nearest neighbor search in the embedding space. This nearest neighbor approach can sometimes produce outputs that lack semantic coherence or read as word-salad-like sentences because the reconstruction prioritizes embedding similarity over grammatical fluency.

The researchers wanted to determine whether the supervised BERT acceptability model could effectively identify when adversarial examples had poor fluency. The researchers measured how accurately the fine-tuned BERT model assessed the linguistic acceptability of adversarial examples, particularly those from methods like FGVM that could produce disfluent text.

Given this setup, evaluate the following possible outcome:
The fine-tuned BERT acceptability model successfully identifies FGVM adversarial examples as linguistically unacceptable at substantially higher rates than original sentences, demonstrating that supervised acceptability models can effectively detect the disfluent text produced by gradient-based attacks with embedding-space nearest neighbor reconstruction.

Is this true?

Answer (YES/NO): NO